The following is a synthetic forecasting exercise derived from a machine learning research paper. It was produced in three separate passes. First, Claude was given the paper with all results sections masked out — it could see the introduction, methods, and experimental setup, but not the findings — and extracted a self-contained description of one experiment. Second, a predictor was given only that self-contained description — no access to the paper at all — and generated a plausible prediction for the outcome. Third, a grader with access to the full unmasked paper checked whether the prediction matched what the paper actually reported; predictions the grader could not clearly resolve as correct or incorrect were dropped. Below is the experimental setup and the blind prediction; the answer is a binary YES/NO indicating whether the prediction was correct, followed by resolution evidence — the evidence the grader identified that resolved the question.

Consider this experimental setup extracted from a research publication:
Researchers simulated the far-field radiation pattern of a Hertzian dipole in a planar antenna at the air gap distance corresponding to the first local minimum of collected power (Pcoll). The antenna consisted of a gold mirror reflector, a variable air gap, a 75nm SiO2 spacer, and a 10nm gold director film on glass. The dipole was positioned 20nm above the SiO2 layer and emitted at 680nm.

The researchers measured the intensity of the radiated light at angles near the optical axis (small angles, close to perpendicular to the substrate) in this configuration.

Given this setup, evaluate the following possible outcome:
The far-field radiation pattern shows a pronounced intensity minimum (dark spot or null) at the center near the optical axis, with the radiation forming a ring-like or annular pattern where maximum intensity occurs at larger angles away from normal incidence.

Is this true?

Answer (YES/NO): YES